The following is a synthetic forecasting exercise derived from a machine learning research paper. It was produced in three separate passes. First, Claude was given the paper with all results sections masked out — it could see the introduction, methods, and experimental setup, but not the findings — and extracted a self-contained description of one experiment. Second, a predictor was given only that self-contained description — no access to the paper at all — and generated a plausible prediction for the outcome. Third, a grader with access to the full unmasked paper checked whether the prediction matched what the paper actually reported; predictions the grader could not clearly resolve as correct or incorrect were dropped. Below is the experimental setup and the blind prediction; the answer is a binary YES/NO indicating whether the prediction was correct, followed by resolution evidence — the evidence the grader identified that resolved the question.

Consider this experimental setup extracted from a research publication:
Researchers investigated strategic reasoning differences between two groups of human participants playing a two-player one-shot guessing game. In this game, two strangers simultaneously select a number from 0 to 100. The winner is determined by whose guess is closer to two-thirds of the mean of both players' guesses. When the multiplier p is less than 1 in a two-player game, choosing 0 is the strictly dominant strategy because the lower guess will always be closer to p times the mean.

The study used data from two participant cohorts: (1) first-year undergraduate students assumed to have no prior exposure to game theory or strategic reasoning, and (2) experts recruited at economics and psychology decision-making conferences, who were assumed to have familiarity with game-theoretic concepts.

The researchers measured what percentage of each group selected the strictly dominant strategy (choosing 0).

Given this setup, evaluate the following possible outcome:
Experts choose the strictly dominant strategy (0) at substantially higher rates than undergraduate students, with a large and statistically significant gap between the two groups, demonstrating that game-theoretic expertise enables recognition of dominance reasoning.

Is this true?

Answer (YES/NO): YES